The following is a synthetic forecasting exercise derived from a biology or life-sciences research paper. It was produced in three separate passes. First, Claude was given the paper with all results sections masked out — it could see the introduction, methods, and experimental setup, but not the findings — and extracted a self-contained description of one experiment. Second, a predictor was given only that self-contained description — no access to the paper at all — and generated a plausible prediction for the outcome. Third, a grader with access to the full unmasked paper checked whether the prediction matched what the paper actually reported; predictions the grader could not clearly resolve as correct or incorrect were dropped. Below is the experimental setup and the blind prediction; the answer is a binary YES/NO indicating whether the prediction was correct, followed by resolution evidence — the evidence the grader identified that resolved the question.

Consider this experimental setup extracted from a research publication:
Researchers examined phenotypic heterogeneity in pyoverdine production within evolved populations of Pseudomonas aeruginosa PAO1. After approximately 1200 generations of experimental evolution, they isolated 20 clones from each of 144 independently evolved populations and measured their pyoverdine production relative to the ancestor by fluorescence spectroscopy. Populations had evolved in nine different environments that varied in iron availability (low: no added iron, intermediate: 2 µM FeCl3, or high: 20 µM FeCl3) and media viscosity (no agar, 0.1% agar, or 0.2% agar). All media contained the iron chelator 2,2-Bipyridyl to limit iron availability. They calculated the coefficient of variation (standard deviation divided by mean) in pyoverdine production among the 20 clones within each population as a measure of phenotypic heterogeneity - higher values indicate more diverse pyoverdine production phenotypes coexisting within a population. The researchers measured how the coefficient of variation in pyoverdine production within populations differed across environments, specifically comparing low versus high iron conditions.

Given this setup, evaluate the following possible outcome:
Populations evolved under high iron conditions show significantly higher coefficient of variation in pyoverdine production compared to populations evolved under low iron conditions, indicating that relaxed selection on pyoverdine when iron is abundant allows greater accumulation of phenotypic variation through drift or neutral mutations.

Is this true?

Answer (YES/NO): NO